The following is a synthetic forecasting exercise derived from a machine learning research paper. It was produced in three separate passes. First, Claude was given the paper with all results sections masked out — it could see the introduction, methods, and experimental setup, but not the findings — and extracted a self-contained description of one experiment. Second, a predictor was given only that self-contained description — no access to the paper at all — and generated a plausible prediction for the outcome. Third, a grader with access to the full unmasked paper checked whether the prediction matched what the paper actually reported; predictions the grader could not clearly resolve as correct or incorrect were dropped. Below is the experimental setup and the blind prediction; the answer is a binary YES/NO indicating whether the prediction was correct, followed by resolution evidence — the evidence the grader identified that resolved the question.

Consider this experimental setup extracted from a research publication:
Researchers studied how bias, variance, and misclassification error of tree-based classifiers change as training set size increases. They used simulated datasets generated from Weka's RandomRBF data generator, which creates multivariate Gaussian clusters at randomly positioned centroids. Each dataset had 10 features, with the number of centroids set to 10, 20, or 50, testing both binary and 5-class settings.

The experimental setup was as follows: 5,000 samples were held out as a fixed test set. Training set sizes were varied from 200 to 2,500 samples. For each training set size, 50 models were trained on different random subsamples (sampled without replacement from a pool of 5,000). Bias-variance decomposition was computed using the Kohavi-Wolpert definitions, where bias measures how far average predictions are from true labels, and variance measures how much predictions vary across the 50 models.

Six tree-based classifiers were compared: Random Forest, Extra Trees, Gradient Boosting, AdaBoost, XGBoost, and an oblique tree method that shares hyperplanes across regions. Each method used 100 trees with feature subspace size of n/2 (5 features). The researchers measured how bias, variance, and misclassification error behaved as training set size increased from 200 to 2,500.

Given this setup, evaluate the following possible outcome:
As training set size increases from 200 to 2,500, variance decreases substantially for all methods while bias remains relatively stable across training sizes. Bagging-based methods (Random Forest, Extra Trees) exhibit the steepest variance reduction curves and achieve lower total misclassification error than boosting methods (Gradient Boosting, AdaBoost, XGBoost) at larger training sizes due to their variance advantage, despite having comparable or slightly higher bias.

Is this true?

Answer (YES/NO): NO